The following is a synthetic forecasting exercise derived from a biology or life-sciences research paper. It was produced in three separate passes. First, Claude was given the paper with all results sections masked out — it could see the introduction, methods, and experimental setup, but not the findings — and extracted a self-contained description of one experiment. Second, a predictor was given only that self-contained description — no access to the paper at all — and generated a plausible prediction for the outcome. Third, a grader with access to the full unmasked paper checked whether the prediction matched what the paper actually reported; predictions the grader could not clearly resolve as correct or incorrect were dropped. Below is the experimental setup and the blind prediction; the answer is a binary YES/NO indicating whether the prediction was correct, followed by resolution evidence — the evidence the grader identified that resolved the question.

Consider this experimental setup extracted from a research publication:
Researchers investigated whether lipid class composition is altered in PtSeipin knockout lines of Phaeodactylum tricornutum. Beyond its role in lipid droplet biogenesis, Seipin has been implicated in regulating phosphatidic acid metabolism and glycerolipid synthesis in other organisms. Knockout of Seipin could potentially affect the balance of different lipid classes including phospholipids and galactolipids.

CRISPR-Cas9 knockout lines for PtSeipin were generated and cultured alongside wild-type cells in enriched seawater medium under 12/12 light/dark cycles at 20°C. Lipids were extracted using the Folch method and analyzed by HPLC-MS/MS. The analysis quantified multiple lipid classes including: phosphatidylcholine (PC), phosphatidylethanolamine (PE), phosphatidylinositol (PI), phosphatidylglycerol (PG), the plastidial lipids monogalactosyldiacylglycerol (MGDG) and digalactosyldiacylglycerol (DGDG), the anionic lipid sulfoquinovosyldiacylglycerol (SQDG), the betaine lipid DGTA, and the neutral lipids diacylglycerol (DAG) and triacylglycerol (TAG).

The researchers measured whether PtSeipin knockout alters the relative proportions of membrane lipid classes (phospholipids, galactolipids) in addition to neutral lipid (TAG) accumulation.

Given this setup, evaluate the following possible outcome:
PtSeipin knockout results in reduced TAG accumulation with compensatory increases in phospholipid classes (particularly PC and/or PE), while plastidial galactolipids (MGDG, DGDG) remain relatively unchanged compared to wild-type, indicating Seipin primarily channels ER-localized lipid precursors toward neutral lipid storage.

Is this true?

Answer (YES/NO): NO